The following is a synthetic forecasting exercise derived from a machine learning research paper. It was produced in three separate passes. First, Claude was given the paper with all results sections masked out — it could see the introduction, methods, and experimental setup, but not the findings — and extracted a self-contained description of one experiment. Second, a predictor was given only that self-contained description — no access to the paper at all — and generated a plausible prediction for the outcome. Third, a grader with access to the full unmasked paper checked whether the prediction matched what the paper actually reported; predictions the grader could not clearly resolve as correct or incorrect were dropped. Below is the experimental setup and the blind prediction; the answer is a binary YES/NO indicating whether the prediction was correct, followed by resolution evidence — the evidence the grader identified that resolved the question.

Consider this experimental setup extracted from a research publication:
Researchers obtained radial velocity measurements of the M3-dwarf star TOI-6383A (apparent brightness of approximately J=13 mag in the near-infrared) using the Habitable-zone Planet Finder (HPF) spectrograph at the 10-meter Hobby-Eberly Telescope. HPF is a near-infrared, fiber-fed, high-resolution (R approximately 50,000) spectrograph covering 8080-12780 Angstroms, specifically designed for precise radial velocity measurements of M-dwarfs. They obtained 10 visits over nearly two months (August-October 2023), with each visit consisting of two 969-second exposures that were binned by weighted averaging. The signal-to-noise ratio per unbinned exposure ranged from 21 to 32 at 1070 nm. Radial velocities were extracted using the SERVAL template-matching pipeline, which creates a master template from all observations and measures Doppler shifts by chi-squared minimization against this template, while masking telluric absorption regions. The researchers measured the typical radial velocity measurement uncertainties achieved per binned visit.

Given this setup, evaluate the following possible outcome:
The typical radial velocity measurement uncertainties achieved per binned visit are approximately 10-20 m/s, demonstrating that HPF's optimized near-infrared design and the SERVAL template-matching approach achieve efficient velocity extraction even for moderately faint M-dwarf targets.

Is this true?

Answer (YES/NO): NO